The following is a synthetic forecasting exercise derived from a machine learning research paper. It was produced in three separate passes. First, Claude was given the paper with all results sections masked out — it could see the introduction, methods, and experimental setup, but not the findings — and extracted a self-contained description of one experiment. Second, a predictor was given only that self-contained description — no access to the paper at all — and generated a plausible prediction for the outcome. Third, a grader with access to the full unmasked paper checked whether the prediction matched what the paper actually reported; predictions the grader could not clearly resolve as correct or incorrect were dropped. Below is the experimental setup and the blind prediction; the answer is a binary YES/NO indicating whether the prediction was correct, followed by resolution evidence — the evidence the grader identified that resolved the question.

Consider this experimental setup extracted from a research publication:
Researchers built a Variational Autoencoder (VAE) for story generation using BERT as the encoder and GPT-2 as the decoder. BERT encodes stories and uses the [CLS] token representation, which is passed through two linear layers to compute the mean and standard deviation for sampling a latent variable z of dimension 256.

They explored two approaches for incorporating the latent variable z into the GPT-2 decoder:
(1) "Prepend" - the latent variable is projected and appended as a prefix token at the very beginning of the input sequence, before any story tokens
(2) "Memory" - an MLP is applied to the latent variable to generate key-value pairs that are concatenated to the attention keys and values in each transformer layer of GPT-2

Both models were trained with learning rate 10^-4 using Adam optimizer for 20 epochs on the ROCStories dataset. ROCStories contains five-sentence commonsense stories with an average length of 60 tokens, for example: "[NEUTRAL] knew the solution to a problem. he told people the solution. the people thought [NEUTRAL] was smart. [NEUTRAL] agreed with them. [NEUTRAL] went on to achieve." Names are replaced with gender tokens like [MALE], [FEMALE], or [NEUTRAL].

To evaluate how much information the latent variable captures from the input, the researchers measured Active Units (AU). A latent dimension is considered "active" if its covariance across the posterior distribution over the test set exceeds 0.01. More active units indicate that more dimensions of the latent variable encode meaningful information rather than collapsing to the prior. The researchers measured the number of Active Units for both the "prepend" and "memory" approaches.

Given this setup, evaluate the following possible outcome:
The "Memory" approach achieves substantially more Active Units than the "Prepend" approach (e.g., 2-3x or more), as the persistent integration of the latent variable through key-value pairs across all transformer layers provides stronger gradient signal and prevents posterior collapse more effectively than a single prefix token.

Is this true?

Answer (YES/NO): NO